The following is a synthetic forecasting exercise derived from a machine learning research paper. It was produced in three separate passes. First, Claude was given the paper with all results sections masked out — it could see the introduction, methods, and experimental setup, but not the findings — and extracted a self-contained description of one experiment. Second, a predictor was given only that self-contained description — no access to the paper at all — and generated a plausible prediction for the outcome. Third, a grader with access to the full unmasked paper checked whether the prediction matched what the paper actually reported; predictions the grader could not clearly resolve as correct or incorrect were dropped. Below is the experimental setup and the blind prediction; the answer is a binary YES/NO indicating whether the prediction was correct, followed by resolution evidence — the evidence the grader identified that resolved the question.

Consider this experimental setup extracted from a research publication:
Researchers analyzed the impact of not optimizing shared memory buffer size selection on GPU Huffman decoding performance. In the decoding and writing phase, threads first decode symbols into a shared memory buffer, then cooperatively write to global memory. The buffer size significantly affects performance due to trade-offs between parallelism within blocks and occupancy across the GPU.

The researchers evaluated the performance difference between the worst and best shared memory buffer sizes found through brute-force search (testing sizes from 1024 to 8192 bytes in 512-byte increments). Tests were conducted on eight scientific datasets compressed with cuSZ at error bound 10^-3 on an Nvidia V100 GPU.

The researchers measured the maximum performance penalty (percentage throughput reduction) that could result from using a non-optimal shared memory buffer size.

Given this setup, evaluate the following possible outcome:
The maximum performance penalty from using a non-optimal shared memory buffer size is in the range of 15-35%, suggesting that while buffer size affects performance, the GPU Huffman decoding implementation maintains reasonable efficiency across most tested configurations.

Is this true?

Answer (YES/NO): NO